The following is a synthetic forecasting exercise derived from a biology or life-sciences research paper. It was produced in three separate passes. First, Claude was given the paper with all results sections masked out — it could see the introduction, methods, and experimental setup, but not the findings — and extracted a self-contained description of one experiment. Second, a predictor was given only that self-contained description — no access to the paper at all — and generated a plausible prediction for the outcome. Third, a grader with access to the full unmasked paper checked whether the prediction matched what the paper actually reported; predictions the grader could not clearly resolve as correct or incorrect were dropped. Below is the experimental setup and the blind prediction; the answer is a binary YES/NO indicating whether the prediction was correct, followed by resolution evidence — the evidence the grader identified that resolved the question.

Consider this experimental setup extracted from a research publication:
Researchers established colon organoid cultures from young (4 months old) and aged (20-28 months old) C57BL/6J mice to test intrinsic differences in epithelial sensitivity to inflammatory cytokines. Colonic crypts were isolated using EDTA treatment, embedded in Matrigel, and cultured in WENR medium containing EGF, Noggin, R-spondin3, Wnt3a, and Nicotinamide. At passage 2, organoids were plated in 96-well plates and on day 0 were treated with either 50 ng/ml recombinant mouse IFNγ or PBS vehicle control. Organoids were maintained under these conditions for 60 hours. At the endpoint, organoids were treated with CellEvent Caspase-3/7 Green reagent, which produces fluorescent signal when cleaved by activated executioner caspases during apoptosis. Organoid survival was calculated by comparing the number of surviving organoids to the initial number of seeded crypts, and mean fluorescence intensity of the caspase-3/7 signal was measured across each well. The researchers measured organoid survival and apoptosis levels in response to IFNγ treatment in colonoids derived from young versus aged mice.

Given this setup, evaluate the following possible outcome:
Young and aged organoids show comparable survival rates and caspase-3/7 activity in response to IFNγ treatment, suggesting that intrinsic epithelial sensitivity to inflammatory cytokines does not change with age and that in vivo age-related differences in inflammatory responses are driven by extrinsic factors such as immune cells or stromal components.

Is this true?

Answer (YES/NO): NO